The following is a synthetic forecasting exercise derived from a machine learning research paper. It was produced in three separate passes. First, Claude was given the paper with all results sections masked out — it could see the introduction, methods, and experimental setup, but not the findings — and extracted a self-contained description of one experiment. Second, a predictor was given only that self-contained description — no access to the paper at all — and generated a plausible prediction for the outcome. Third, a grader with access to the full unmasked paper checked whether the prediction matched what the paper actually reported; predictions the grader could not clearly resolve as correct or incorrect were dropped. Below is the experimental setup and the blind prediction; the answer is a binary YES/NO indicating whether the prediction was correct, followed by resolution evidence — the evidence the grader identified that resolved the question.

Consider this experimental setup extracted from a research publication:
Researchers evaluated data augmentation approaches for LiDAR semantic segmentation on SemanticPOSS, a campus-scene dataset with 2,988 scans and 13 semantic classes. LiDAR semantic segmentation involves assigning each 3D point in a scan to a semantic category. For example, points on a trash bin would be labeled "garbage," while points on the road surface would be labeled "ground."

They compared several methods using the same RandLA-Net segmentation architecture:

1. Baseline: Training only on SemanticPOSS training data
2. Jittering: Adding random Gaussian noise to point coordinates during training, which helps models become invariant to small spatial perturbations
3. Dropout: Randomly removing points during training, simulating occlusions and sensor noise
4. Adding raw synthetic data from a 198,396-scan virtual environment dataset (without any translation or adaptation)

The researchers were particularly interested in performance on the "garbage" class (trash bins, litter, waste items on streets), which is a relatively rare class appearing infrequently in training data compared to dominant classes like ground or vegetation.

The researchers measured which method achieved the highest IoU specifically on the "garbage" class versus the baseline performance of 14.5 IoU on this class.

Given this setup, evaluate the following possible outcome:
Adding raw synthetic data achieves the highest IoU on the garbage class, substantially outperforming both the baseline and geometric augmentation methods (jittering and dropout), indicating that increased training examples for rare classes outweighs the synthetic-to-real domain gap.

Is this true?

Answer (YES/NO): YES